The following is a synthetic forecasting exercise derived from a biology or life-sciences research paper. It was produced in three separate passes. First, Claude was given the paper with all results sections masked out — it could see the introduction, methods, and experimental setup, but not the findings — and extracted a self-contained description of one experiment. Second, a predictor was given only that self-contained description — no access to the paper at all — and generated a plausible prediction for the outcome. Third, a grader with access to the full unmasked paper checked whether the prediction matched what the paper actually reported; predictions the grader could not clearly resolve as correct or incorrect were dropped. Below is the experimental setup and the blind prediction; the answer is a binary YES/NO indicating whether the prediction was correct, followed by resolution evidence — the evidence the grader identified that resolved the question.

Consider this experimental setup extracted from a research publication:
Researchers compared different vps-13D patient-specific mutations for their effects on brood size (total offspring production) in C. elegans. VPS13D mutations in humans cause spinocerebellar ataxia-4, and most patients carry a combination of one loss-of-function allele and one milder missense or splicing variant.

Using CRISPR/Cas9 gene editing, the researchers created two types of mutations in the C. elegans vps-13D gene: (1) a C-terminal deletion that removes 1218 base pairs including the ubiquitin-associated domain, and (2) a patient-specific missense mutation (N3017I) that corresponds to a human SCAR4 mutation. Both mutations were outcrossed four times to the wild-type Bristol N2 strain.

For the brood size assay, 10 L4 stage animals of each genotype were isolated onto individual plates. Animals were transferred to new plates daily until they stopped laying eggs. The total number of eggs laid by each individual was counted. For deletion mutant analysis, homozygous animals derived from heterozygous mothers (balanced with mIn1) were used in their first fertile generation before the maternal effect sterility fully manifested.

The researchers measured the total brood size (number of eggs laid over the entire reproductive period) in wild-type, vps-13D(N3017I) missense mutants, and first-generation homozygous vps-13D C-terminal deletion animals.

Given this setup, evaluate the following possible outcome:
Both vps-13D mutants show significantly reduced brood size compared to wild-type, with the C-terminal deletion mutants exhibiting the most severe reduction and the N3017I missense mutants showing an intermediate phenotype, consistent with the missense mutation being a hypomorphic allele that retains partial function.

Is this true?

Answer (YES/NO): NO